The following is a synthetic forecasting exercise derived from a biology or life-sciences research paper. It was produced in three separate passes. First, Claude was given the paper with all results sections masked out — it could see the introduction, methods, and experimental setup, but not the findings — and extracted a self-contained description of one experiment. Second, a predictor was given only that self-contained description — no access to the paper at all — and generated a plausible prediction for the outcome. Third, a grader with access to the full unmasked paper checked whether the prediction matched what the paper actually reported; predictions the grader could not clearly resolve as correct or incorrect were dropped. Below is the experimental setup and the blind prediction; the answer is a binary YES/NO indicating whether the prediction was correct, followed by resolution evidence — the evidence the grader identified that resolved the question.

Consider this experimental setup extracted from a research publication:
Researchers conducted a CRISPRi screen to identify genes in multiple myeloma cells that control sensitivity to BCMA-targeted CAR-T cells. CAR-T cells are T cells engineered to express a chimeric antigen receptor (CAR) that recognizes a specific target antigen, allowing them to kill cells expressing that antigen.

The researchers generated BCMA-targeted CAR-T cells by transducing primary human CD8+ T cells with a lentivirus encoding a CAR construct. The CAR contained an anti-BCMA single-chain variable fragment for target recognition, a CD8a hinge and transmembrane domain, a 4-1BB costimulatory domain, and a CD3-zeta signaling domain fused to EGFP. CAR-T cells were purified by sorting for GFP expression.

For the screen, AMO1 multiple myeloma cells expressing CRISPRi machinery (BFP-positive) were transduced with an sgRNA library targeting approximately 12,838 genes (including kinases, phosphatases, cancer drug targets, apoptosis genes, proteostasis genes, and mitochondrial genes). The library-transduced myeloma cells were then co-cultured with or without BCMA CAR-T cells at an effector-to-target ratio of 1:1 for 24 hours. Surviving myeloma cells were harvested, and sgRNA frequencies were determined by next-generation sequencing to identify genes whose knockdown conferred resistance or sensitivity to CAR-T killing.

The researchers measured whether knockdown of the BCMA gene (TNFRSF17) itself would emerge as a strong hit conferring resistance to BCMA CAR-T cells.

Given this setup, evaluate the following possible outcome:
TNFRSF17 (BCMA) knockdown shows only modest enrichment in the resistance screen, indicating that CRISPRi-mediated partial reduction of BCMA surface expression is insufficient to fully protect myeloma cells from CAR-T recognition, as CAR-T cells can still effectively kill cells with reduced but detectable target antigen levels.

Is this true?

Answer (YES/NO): NO